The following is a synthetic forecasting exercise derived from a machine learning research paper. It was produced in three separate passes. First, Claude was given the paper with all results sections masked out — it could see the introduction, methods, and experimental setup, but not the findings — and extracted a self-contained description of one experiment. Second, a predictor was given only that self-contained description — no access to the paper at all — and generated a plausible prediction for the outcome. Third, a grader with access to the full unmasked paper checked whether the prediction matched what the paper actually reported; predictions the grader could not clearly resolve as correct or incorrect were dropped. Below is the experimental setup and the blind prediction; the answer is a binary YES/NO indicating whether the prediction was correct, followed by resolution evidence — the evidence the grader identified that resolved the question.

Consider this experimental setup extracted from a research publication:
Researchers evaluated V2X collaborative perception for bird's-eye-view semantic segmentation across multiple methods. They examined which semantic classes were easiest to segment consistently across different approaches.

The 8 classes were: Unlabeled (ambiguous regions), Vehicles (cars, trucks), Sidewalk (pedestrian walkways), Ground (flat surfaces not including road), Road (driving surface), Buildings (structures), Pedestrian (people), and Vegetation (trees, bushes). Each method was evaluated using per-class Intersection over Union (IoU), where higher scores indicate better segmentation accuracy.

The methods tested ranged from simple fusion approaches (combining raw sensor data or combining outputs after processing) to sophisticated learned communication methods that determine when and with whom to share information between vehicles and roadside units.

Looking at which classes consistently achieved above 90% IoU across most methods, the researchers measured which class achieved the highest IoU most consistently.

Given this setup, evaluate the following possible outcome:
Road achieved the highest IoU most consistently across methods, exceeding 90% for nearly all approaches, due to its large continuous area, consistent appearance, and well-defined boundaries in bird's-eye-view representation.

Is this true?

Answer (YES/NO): YES